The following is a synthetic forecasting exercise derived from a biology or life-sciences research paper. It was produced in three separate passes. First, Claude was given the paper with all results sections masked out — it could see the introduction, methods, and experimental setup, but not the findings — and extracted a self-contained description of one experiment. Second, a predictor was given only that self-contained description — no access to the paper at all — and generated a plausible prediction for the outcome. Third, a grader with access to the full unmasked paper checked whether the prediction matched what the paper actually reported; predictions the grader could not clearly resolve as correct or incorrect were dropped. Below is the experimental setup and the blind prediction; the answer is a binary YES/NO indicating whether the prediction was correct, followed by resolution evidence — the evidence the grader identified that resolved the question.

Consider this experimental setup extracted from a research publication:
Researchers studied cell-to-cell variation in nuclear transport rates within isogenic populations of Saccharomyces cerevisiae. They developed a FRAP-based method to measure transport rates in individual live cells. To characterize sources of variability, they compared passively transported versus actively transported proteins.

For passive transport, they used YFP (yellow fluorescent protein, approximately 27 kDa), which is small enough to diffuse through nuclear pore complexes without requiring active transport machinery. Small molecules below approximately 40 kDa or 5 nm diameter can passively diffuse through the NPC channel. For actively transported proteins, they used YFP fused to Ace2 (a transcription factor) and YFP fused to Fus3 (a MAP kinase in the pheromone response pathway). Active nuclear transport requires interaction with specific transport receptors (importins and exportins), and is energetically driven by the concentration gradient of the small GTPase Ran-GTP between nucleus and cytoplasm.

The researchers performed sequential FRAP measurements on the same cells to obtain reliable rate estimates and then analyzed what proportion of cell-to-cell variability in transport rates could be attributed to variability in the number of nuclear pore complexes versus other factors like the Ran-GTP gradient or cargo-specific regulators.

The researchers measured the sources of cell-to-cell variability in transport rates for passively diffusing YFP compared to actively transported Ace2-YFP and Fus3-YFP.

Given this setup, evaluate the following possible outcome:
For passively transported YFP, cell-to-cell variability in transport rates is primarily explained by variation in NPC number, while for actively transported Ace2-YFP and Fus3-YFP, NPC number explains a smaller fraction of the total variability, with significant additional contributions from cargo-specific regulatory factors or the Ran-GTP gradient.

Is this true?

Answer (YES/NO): YES